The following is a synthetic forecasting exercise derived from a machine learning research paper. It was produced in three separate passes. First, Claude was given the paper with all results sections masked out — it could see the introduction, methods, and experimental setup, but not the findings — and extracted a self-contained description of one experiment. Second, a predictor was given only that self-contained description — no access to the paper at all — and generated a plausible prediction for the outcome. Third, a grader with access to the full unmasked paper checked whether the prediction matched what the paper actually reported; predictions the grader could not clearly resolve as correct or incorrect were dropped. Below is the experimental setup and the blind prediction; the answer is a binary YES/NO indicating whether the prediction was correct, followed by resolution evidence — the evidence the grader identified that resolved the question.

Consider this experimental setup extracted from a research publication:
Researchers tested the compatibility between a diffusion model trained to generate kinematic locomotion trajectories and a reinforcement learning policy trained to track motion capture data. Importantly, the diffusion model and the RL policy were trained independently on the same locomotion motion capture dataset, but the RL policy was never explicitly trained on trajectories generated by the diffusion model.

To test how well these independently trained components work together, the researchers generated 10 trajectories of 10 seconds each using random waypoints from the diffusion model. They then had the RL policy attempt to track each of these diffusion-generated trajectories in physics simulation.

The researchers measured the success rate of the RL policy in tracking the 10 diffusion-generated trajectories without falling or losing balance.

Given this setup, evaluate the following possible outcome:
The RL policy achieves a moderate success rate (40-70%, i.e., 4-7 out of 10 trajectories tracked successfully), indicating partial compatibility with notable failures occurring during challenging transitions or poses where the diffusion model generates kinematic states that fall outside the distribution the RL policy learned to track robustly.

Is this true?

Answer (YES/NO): NO